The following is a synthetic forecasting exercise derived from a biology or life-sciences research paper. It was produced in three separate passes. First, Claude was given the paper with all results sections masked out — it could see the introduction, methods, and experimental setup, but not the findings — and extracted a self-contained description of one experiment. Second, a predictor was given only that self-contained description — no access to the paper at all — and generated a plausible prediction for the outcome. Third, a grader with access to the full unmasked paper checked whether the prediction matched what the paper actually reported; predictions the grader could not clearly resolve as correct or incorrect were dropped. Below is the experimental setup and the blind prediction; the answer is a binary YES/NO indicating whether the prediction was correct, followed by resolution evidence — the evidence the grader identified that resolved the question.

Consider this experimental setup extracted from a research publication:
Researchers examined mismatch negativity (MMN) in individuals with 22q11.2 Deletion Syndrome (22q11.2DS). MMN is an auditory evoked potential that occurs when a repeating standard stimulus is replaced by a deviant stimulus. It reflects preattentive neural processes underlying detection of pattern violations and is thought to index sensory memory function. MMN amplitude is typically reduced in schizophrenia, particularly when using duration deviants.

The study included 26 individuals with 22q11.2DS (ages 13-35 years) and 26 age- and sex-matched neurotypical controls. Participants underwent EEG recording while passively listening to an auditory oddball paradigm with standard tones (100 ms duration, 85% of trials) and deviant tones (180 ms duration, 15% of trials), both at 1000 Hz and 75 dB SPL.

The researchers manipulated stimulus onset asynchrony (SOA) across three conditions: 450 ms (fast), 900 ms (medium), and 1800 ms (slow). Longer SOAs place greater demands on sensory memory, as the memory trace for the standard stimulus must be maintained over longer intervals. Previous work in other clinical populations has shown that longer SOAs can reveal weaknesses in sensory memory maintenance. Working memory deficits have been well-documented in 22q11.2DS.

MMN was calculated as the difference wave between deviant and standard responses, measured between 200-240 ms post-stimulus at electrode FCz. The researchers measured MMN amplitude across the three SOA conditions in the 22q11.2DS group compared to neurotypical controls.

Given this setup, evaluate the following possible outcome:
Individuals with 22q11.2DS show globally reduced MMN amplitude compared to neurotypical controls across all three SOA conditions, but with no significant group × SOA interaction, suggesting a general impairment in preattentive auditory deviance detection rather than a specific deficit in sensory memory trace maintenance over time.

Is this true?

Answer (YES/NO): NO